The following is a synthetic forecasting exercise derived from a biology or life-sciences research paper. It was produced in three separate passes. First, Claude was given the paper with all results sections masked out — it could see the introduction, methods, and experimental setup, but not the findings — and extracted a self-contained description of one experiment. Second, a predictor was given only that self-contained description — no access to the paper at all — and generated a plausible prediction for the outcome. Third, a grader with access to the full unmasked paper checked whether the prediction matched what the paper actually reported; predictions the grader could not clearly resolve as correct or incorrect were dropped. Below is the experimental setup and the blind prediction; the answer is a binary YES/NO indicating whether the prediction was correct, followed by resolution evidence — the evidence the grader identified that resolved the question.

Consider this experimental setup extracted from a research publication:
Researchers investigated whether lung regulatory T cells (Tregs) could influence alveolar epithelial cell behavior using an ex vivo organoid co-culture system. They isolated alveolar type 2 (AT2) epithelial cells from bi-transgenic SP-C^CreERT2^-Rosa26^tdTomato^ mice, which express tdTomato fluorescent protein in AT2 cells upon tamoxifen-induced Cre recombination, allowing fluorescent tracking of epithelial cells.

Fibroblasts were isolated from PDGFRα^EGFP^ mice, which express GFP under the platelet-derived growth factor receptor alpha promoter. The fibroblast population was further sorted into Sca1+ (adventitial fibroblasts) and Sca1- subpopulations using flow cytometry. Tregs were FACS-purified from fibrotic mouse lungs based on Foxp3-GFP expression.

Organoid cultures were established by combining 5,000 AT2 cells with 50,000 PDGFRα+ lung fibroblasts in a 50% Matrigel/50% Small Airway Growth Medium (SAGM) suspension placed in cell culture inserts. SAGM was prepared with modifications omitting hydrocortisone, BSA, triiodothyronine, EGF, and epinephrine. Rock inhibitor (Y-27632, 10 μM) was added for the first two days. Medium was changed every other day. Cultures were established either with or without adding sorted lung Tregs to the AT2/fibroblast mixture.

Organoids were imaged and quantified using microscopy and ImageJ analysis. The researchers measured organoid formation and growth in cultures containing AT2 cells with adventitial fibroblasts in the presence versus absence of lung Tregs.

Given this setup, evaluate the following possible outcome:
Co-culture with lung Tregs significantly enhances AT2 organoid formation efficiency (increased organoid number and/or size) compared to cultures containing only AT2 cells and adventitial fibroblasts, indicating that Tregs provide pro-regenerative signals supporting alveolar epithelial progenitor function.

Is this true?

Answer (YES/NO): YES